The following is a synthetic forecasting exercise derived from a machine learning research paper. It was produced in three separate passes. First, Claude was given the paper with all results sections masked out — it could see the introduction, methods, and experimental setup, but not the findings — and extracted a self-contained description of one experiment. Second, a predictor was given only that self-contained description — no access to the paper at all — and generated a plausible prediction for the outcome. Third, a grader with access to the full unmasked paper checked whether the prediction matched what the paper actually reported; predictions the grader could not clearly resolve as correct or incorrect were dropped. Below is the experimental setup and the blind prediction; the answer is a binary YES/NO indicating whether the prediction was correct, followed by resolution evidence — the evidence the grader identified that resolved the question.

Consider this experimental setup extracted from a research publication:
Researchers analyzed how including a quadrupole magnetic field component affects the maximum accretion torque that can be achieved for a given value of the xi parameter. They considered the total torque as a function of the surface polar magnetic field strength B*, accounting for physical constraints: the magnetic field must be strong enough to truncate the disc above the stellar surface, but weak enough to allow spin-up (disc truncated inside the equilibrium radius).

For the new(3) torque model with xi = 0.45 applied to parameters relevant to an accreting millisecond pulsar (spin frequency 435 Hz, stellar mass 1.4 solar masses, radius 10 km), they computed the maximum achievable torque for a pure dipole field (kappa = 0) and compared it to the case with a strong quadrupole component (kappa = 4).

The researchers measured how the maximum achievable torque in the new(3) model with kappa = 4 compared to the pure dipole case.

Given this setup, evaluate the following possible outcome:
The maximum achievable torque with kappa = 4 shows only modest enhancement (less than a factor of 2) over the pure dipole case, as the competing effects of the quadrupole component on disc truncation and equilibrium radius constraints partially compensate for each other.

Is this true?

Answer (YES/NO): NO